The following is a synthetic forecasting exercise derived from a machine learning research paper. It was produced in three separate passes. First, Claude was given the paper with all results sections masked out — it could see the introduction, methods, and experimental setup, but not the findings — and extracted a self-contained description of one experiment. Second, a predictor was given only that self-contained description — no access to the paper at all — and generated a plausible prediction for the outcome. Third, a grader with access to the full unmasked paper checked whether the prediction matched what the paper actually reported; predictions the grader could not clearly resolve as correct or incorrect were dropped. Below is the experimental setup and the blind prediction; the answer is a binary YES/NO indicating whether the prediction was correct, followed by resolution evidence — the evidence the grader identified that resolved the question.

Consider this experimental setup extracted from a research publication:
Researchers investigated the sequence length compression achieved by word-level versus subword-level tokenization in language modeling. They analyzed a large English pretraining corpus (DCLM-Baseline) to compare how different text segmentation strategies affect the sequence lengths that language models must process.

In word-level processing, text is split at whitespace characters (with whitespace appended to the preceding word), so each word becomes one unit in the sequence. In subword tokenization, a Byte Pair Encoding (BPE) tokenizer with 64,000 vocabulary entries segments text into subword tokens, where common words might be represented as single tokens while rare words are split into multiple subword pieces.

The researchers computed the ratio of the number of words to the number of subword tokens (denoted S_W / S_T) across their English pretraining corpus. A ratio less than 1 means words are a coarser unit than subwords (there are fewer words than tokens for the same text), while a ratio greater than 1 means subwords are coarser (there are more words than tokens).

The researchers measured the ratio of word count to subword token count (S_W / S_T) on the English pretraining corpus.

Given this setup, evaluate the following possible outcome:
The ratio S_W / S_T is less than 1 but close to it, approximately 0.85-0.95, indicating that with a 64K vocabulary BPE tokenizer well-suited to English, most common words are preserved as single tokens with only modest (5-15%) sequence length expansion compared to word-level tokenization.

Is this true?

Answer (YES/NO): NO